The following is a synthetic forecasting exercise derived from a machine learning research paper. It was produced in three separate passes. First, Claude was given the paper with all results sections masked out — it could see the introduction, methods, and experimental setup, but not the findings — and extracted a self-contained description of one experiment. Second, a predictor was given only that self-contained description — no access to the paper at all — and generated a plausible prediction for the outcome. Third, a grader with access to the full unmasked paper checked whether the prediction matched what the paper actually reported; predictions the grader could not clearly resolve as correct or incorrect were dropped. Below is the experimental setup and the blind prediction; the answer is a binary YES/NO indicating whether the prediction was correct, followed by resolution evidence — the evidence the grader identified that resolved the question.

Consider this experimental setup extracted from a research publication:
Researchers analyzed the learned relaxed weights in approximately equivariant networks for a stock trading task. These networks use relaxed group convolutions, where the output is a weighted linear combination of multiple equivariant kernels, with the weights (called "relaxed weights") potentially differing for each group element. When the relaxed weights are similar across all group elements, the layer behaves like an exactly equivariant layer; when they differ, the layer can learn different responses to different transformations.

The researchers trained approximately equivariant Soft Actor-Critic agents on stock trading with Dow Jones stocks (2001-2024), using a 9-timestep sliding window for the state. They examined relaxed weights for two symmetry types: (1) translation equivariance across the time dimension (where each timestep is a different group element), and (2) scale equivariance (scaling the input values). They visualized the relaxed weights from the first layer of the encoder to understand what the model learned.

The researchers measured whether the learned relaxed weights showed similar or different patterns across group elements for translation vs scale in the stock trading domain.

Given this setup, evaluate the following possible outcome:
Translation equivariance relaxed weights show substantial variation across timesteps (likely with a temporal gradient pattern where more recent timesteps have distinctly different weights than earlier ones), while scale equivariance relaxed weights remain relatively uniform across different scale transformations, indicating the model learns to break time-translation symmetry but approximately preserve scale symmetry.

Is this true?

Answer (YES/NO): YES